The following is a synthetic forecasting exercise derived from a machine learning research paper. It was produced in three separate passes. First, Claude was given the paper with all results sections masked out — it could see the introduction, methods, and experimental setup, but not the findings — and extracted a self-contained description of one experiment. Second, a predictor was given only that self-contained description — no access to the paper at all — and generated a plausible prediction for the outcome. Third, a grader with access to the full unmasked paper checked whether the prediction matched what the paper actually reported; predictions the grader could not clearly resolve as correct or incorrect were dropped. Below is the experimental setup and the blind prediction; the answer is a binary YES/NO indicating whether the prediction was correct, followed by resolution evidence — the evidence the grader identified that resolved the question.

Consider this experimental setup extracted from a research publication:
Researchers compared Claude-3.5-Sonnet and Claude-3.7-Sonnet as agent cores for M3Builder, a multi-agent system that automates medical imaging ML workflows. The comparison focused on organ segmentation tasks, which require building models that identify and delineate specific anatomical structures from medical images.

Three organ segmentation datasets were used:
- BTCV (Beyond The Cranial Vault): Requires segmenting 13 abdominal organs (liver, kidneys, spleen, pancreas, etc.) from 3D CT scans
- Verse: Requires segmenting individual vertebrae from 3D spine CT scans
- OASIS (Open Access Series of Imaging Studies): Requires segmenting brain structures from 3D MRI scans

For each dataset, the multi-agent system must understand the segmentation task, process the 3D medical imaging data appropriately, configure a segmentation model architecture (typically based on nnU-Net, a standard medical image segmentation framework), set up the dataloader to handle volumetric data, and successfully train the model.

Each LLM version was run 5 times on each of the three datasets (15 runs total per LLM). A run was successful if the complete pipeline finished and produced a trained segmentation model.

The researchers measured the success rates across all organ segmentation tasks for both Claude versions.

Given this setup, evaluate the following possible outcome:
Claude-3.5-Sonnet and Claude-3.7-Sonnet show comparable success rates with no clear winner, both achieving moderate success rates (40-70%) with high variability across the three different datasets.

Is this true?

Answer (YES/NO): NO